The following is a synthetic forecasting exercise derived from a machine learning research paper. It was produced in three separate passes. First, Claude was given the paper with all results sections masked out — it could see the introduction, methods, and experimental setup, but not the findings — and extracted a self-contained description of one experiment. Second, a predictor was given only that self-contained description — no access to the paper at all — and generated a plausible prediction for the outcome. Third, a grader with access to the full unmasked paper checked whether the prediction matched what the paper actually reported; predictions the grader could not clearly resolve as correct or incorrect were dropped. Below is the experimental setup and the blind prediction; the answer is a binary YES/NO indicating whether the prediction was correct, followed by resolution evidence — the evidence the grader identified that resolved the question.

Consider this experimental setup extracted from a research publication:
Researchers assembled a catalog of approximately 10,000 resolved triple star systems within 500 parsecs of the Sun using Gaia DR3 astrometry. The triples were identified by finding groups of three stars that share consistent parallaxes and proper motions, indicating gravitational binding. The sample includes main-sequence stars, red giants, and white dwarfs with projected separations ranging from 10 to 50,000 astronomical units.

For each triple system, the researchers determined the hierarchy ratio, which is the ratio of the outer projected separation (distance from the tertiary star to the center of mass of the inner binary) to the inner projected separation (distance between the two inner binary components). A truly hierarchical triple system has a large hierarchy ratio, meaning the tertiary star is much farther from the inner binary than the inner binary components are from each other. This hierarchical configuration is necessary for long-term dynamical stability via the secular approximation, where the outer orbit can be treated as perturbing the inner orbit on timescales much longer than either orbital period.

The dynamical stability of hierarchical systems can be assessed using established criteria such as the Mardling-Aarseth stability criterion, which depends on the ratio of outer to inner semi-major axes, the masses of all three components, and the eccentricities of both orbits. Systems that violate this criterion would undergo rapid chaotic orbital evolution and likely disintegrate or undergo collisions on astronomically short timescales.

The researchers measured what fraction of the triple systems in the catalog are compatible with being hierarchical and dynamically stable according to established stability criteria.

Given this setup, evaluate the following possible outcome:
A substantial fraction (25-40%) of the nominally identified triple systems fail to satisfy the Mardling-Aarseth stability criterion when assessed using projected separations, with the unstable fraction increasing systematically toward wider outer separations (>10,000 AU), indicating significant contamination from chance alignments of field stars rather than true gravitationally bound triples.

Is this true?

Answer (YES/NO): NO